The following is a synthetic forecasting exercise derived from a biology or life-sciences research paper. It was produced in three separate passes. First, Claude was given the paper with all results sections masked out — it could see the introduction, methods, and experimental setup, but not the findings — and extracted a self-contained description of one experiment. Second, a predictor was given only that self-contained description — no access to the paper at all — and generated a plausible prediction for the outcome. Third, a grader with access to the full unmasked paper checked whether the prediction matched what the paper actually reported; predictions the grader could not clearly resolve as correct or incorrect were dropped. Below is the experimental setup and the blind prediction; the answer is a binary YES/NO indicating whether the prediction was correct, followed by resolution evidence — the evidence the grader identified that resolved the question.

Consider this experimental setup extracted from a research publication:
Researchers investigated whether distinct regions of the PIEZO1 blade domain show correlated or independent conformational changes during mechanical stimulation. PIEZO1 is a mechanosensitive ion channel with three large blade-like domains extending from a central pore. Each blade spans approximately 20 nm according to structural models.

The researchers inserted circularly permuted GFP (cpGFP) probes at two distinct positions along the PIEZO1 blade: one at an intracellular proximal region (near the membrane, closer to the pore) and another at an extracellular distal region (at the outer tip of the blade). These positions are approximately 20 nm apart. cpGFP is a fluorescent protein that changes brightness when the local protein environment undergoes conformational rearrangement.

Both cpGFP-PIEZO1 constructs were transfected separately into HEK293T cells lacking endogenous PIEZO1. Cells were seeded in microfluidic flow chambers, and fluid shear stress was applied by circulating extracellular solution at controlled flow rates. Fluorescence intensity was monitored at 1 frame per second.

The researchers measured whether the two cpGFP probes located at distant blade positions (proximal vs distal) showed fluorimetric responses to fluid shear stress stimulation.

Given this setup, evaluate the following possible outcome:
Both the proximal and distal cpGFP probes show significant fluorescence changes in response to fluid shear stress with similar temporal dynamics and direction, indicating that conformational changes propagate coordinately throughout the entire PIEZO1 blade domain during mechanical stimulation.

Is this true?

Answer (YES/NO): NO